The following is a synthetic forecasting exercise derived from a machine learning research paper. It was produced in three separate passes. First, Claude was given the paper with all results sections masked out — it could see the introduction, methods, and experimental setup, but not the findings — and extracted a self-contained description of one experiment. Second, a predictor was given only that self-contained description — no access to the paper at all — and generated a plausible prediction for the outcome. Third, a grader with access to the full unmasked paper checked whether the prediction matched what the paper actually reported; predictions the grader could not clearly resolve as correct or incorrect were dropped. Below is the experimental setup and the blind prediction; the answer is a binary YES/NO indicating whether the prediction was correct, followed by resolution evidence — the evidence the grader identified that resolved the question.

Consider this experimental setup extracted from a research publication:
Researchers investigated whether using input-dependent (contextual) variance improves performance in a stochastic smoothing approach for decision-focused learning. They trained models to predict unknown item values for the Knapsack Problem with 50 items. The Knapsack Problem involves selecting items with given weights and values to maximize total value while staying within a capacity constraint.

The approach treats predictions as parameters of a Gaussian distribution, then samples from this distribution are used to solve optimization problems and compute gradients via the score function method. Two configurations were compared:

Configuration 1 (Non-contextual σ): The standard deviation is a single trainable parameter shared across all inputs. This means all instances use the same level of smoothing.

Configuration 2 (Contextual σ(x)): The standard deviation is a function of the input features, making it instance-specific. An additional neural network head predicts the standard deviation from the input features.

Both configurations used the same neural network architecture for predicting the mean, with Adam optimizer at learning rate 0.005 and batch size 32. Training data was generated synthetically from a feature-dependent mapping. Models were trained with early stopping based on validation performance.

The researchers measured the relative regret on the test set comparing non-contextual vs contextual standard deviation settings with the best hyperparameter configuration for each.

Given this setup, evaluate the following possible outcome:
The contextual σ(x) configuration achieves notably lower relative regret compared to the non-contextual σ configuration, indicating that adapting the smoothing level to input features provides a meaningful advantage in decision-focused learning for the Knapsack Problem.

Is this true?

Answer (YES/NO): NO